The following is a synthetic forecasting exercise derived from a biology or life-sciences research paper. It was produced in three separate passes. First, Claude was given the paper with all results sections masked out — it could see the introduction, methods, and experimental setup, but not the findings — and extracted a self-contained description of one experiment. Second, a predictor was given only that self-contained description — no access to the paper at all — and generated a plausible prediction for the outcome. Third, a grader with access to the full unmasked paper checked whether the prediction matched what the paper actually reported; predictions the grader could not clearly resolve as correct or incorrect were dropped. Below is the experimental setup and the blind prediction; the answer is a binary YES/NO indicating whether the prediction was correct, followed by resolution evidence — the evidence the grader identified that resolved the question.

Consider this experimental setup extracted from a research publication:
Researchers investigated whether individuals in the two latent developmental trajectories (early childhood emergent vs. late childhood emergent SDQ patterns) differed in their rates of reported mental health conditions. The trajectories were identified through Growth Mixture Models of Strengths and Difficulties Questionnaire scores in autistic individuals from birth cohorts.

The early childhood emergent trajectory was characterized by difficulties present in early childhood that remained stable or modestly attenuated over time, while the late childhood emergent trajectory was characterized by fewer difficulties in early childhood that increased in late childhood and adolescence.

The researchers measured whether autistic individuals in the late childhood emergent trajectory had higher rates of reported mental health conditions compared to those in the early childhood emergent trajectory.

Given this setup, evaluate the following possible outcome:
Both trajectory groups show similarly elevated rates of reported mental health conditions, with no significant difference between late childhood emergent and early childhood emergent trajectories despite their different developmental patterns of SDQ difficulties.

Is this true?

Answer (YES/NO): NO